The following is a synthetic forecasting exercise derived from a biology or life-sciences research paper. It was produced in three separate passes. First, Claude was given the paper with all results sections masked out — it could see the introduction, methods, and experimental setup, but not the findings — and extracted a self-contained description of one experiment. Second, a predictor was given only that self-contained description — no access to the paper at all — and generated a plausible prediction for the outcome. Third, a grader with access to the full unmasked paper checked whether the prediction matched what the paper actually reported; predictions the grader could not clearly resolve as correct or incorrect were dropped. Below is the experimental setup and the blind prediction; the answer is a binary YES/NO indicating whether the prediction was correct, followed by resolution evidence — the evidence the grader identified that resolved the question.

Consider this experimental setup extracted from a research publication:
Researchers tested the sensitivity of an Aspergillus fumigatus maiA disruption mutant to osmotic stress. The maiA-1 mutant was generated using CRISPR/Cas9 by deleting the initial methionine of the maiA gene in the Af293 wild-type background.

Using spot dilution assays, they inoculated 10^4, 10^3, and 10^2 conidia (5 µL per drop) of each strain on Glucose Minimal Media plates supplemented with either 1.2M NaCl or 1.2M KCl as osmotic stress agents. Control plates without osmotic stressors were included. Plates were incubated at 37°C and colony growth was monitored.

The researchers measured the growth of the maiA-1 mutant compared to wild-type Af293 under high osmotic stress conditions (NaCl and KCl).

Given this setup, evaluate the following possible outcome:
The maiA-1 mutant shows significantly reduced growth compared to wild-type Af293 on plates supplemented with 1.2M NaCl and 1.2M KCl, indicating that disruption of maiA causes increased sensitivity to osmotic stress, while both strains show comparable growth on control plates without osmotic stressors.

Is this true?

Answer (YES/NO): NO